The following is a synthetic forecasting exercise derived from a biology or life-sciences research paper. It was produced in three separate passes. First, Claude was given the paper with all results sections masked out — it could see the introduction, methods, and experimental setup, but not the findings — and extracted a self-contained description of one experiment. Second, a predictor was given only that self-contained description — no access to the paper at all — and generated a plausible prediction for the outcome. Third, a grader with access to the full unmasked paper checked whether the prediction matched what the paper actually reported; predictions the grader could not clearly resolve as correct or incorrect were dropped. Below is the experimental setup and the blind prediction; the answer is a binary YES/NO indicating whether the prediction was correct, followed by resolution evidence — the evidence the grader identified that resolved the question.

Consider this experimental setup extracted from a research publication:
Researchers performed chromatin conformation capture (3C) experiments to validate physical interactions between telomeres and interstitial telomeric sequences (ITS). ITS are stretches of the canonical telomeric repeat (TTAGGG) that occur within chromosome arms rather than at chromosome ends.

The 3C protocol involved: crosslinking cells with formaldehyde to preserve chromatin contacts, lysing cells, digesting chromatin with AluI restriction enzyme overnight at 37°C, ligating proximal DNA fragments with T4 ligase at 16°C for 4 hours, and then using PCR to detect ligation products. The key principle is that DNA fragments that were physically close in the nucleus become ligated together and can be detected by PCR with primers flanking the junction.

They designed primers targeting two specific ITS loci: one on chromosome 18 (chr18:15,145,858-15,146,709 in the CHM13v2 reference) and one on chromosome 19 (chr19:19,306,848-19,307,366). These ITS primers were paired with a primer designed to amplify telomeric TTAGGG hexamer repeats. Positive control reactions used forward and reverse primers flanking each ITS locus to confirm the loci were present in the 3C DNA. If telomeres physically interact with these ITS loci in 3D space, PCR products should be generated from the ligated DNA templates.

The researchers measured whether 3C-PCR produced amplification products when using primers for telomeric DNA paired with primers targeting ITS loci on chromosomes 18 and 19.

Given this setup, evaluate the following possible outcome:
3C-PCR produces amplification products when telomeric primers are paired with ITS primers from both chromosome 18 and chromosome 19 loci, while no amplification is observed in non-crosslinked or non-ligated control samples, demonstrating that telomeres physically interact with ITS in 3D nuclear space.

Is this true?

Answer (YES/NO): YES